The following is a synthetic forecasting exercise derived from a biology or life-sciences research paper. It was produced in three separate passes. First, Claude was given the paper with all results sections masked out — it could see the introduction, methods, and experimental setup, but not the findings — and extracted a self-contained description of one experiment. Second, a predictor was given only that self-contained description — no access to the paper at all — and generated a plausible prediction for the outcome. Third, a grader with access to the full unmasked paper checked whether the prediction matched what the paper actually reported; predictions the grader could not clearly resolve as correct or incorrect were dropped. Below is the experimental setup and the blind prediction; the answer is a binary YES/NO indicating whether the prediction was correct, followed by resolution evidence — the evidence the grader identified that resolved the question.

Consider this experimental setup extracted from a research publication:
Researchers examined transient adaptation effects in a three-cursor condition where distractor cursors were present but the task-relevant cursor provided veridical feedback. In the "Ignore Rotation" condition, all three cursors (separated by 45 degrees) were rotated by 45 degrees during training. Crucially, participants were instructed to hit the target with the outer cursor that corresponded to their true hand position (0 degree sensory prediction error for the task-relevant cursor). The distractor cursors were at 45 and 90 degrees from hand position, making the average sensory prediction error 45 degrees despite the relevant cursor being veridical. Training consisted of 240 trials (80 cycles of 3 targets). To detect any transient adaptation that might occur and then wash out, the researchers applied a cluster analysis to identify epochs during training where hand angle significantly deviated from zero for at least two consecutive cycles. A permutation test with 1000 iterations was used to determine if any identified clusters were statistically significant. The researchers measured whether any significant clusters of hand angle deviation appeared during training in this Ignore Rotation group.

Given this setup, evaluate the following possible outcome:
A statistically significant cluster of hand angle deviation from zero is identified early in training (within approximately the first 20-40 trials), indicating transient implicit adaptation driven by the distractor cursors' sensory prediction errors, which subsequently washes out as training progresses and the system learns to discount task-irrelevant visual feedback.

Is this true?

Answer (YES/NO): YES